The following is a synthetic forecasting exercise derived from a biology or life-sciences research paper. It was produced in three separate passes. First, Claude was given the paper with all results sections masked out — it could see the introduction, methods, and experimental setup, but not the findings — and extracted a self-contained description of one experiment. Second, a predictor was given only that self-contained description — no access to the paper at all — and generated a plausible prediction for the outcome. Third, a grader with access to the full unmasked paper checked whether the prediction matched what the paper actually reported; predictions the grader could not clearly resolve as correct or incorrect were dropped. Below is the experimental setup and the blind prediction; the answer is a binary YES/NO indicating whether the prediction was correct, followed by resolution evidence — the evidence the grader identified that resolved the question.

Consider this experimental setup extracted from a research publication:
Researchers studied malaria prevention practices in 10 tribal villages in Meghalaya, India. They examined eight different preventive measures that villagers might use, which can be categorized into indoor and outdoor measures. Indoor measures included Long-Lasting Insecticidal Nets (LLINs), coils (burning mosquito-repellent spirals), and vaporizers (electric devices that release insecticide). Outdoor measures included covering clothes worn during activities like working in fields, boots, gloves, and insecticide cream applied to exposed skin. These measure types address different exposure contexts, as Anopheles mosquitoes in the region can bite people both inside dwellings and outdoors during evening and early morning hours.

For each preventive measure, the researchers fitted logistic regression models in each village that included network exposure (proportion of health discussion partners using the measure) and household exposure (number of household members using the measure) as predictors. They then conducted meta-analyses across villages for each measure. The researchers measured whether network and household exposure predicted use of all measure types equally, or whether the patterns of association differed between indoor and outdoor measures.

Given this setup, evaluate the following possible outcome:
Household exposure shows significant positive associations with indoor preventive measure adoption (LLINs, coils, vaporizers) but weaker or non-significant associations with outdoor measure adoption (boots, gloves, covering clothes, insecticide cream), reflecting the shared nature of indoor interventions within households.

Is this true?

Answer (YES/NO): NO